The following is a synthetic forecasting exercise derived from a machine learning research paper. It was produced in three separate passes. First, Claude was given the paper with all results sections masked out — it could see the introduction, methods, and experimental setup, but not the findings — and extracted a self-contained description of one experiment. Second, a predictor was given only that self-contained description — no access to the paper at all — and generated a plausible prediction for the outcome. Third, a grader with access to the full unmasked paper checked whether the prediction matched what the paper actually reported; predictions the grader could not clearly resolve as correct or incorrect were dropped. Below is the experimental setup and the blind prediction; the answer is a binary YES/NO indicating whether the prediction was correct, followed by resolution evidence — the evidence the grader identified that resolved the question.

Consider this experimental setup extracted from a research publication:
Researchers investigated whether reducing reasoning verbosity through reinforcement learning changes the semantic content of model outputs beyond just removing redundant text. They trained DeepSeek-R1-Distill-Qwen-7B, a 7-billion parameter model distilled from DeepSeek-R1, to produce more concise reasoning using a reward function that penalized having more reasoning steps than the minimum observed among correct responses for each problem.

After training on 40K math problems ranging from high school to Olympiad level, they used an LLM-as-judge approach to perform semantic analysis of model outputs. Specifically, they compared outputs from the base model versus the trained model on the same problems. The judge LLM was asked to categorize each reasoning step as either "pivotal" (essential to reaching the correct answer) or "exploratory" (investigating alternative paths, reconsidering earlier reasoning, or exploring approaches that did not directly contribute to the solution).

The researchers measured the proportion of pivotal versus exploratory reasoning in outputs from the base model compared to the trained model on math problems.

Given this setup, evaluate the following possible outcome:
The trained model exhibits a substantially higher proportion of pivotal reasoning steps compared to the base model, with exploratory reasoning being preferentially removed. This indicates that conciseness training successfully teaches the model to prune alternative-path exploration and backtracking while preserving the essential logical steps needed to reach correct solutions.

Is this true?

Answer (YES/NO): YES